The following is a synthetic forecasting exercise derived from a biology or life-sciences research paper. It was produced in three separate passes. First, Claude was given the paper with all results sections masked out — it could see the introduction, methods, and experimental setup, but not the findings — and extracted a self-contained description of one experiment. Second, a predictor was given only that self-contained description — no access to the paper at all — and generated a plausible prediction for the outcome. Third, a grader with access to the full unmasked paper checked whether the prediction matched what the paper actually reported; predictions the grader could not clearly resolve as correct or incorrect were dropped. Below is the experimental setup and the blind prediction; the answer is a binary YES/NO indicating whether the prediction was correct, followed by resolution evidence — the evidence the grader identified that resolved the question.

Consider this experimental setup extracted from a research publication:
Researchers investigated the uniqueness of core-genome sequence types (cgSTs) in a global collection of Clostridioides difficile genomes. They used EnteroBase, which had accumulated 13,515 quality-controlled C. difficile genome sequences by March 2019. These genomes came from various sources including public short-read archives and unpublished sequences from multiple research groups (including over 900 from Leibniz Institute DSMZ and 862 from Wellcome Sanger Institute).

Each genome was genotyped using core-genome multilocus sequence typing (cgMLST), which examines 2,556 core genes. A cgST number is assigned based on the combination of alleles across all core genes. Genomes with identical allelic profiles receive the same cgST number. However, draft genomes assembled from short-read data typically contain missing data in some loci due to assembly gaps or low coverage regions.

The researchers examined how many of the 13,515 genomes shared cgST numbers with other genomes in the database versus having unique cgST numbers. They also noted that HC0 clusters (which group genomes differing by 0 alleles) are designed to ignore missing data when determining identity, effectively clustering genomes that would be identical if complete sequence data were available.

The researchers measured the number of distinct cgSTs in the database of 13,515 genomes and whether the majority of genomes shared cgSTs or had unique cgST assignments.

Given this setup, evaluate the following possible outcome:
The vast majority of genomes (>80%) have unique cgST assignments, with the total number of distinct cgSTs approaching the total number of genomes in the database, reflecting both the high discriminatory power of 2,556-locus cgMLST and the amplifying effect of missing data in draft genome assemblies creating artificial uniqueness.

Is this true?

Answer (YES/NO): NO